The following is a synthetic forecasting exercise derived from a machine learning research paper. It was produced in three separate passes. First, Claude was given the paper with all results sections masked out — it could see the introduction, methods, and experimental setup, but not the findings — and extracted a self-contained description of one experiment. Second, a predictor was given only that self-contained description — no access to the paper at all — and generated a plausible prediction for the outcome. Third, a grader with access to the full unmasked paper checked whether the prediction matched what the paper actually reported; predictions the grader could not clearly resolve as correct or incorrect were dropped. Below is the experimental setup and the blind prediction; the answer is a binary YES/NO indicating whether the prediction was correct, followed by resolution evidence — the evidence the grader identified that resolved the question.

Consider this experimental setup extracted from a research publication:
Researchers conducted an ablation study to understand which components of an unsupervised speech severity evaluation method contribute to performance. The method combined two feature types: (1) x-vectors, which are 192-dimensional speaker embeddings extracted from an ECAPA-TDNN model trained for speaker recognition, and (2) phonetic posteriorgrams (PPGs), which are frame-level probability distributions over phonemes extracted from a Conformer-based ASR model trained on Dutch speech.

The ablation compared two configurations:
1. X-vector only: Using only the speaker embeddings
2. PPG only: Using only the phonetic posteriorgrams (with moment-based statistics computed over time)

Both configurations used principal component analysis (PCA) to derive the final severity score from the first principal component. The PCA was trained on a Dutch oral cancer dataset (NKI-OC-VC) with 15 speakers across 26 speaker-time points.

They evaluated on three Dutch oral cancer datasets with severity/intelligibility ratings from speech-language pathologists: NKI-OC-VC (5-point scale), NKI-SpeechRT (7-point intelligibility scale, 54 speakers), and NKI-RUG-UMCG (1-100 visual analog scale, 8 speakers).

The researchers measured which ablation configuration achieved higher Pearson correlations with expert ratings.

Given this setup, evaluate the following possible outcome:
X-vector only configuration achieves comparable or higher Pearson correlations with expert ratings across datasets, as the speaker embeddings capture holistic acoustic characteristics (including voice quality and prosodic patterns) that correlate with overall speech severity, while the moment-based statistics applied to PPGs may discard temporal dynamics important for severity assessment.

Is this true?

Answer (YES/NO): NO